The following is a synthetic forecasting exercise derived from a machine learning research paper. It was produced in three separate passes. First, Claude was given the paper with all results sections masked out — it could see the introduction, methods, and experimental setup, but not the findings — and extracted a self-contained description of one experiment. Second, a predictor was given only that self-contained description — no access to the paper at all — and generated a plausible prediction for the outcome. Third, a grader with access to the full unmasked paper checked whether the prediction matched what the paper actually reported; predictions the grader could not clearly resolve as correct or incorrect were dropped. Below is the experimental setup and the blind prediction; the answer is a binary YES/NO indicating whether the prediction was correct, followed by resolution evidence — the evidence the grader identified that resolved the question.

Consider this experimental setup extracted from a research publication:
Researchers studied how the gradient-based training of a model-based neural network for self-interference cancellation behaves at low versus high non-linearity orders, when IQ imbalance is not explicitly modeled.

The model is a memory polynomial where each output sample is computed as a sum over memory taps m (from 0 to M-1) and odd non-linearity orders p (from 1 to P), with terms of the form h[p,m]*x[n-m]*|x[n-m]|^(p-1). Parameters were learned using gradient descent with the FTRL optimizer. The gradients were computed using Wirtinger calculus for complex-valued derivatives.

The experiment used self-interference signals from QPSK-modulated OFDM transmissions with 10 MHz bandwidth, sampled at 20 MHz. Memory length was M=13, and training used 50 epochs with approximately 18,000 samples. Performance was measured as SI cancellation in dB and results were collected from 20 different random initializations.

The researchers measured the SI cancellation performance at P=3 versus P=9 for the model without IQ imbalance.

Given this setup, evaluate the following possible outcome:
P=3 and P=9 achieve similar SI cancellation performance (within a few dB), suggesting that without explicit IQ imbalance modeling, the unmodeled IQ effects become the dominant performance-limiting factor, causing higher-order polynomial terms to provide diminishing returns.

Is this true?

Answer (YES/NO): NO